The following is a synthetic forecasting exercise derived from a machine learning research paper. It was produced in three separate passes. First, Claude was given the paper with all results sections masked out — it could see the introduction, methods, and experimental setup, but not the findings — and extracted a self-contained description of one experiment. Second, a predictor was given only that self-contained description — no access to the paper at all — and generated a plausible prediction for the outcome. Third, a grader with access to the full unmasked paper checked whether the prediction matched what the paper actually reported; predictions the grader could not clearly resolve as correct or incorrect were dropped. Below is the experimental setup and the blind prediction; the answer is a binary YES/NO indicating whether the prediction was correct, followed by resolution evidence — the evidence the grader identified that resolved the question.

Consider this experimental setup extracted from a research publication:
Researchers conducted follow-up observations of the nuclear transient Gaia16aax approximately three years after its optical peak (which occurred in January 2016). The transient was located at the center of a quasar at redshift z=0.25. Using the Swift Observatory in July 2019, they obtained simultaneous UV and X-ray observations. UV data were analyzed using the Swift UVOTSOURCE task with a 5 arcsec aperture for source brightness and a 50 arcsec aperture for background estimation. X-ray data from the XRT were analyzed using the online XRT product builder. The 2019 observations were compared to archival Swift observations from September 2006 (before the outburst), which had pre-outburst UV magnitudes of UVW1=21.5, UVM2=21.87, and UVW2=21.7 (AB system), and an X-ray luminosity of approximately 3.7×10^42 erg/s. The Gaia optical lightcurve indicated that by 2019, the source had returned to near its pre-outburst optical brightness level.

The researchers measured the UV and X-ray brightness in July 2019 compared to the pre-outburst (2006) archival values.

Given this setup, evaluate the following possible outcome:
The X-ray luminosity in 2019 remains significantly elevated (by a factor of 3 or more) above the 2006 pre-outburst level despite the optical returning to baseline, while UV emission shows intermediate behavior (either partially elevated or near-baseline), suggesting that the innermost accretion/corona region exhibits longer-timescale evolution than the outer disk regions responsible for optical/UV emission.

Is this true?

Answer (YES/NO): NO